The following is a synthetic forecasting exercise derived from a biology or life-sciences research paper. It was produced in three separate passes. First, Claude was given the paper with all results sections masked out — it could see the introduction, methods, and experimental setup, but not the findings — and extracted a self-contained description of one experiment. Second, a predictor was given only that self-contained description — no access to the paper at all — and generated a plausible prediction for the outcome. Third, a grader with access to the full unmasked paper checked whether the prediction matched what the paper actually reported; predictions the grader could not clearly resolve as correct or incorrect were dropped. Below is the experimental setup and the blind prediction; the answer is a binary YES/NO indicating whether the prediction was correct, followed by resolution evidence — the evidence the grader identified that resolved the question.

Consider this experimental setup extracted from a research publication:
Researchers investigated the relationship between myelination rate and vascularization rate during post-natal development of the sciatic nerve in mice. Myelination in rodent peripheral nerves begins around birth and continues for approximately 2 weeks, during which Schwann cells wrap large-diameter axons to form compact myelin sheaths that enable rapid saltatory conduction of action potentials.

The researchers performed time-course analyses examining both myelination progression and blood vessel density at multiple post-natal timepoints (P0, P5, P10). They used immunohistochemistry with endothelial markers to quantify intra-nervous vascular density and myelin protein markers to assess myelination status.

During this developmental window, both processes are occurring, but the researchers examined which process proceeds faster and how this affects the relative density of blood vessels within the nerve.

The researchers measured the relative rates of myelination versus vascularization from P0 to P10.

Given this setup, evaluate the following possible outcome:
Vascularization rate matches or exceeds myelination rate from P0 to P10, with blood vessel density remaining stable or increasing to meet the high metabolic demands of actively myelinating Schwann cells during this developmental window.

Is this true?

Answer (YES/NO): NO